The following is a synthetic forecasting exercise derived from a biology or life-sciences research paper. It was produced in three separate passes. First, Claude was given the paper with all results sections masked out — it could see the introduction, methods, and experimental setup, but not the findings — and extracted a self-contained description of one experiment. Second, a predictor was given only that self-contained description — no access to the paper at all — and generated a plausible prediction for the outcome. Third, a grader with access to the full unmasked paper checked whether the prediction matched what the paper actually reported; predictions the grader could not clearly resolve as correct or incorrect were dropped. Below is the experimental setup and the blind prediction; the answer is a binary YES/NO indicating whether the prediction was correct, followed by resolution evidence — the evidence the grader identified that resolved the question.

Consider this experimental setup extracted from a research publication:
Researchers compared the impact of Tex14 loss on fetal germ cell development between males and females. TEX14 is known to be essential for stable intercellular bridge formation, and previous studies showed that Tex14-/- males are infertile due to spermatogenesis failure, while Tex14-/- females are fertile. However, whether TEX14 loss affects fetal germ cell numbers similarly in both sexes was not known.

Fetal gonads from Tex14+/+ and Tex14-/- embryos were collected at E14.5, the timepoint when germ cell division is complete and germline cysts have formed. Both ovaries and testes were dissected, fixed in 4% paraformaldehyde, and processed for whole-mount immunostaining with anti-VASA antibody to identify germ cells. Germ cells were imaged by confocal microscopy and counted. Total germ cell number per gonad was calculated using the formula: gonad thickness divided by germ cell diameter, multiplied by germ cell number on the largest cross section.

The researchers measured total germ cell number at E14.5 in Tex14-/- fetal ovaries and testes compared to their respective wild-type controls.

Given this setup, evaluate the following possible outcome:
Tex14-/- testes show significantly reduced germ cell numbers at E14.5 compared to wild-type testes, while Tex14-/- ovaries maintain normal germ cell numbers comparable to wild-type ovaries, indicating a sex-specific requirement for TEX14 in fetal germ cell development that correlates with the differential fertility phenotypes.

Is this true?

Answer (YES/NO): NO